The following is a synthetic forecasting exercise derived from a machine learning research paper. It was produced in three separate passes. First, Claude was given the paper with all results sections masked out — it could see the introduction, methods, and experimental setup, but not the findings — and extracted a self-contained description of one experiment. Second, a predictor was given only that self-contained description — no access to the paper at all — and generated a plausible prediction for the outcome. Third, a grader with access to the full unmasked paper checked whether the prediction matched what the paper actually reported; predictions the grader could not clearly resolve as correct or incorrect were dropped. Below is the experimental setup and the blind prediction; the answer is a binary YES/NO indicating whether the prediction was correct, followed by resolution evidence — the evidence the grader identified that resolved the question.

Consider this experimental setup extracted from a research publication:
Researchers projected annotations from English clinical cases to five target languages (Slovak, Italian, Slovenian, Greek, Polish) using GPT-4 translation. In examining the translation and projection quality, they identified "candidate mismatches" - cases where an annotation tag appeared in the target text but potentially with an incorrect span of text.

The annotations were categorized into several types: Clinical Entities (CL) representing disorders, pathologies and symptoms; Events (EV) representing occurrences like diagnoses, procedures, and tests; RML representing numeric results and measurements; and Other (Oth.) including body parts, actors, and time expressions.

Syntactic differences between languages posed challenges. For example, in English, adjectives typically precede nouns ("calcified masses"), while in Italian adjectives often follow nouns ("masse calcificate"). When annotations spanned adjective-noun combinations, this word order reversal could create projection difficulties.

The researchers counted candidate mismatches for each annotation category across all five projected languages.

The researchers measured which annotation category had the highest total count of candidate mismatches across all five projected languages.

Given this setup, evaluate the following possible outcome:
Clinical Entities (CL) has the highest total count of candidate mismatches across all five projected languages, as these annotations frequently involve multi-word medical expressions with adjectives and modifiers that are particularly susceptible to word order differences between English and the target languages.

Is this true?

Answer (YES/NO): NO